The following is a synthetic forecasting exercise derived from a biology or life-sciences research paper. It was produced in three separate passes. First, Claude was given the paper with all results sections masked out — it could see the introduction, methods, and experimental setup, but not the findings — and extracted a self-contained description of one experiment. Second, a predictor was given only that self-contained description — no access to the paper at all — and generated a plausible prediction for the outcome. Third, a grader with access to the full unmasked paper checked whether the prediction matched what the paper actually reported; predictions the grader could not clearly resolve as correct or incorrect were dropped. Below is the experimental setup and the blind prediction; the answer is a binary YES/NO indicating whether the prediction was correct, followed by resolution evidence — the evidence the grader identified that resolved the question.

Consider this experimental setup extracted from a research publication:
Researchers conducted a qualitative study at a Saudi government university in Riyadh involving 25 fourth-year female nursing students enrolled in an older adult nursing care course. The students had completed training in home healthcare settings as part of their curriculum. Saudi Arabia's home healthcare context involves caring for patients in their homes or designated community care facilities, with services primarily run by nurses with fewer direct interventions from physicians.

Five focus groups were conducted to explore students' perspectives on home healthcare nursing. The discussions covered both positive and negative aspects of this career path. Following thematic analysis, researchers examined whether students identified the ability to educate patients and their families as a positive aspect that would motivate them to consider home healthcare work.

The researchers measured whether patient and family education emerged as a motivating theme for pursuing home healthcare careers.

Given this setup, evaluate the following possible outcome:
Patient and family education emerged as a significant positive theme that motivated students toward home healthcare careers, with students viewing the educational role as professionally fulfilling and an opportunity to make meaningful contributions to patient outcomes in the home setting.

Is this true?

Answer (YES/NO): NO